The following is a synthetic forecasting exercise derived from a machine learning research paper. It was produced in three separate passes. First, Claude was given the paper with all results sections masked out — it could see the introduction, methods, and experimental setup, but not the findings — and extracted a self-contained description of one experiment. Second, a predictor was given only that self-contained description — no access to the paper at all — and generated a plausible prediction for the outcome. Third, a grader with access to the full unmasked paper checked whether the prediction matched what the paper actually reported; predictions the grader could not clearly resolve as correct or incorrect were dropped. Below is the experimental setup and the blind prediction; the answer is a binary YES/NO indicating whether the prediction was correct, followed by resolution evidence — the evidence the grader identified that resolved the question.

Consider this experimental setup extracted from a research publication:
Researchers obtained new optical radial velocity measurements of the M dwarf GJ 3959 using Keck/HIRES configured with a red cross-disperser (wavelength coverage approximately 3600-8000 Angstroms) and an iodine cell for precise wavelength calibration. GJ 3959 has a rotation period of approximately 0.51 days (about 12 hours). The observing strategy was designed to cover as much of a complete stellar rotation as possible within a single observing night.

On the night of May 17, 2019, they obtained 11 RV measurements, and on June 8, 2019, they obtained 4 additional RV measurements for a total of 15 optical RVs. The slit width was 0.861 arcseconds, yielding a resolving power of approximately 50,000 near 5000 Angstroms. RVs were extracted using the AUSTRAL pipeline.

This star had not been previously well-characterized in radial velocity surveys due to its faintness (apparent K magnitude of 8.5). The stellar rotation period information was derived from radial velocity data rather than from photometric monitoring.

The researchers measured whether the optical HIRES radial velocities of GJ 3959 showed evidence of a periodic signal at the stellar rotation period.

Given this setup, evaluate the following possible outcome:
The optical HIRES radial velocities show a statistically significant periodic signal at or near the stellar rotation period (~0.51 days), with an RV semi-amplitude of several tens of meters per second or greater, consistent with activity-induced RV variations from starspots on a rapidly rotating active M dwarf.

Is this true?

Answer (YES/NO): YES